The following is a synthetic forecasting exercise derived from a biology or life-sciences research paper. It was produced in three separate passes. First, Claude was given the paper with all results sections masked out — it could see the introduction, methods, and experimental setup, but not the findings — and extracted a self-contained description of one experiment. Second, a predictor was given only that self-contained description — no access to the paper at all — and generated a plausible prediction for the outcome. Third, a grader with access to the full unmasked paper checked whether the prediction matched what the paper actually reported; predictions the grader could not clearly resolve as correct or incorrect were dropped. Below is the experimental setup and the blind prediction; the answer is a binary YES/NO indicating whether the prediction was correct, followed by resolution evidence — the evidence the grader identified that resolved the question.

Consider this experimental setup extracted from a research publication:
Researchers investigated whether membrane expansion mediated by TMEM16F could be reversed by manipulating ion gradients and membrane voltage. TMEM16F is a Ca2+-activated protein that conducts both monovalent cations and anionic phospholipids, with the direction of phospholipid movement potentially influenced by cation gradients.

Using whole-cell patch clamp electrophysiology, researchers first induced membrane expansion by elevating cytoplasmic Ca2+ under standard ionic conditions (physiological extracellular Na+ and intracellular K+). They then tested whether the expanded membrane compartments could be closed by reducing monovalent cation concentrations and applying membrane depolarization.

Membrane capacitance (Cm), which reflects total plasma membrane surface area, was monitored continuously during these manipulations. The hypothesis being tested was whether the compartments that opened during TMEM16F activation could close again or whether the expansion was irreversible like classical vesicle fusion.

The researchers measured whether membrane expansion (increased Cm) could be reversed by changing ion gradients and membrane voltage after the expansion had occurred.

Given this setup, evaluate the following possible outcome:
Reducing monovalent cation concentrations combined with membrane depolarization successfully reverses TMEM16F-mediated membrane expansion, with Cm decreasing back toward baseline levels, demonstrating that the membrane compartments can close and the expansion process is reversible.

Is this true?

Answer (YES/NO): YES